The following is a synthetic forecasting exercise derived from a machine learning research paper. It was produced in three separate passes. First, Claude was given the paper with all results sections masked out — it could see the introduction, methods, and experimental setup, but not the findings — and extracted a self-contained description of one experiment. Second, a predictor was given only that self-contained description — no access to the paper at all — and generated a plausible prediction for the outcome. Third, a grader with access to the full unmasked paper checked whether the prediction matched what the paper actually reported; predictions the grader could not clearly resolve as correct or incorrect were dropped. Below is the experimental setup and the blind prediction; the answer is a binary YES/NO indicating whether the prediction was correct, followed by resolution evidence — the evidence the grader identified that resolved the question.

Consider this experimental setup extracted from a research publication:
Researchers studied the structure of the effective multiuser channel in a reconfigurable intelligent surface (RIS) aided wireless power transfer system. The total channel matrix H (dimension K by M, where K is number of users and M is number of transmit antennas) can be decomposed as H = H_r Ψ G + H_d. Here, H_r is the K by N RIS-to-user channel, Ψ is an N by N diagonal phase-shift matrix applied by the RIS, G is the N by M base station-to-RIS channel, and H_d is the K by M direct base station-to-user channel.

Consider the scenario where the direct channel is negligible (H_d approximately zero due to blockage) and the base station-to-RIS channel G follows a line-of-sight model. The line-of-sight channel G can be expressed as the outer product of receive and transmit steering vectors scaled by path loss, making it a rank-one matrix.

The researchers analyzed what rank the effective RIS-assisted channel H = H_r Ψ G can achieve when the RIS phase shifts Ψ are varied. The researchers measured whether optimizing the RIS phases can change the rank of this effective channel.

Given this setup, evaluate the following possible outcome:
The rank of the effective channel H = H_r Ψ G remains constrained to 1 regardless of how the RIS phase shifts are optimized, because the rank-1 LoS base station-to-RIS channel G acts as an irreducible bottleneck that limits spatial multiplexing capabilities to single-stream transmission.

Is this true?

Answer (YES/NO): YES